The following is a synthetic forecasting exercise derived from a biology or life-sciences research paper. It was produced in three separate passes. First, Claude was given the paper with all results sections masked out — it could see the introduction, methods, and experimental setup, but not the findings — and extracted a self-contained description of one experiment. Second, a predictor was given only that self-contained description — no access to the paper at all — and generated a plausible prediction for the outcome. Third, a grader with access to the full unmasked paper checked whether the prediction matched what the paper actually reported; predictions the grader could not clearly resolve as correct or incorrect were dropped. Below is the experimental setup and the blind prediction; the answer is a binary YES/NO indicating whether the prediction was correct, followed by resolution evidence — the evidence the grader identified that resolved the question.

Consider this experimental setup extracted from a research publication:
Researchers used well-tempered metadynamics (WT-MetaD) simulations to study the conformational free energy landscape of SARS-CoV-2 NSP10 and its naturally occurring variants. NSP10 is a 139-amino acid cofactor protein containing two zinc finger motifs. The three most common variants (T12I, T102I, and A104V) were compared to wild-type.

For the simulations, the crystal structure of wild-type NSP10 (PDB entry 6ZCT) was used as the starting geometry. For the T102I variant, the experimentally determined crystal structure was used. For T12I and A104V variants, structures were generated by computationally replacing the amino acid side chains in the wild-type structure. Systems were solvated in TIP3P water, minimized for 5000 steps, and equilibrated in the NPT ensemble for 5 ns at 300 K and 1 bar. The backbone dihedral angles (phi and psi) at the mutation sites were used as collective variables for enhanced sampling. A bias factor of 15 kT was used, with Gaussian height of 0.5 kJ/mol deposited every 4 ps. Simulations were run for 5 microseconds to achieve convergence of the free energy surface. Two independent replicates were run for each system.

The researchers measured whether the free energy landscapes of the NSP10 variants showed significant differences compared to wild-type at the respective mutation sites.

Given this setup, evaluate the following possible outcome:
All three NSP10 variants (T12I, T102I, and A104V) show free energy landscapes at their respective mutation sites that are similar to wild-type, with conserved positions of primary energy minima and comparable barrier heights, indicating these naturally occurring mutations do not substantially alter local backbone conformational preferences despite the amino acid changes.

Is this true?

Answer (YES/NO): YES